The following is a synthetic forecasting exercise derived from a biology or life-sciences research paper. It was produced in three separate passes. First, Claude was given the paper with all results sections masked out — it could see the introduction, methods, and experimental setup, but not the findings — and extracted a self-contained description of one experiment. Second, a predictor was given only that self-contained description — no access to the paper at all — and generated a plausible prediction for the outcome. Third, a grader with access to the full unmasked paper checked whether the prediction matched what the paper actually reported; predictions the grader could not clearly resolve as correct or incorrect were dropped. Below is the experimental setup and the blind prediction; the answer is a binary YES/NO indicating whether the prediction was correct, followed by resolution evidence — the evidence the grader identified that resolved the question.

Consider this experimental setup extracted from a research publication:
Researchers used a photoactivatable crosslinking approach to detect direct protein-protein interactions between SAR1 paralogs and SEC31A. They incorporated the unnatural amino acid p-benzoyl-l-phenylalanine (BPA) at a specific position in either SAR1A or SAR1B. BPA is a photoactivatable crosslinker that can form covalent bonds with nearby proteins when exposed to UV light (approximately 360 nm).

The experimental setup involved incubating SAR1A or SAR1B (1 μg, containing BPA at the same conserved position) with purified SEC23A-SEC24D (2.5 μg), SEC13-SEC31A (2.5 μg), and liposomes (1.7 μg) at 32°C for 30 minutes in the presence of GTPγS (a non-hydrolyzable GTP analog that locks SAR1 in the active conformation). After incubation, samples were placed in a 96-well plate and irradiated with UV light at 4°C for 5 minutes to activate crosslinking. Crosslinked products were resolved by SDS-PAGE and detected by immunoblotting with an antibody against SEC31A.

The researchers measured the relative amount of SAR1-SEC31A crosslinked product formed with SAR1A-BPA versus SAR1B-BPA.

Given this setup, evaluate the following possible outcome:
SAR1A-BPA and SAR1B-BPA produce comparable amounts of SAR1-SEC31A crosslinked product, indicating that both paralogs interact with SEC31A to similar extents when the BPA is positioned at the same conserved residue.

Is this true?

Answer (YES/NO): NO